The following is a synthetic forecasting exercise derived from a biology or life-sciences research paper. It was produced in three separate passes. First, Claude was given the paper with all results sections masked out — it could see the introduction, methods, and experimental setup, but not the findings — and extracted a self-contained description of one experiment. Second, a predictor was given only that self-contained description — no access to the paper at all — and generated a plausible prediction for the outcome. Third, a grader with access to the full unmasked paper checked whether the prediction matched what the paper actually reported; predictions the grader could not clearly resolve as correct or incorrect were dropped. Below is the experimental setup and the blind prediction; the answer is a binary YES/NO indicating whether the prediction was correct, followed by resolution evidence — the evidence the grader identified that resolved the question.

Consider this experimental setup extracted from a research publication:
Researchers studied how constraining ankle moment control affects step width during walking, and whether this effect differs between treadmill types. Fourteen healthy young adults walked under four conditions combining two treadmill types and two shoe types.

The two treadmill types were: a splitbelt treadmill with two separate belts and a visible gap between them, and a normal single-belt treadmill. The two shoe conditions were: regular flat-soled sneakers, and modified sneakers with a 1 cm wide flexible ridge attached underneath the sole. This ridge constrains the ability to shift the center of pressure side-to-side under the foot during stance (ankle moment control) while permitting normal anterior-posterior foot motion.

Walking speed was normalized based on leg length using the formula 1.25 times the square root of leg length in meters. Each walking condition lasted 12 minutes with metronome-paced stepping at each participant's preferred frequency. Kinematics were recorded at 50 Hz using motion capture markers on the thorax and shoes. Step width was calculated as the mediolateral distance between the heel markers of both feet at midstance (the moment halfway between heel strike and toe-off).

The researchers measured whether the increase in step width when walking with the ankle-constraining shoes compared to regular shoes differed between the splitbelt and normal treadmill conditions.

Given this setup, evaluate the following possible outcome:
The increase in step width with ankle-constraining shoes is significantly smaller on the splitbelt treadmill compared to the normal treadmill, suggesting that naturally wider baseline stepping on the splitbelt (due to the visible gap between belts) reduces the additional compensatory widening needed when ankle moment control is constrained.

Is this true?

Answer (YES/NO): NO